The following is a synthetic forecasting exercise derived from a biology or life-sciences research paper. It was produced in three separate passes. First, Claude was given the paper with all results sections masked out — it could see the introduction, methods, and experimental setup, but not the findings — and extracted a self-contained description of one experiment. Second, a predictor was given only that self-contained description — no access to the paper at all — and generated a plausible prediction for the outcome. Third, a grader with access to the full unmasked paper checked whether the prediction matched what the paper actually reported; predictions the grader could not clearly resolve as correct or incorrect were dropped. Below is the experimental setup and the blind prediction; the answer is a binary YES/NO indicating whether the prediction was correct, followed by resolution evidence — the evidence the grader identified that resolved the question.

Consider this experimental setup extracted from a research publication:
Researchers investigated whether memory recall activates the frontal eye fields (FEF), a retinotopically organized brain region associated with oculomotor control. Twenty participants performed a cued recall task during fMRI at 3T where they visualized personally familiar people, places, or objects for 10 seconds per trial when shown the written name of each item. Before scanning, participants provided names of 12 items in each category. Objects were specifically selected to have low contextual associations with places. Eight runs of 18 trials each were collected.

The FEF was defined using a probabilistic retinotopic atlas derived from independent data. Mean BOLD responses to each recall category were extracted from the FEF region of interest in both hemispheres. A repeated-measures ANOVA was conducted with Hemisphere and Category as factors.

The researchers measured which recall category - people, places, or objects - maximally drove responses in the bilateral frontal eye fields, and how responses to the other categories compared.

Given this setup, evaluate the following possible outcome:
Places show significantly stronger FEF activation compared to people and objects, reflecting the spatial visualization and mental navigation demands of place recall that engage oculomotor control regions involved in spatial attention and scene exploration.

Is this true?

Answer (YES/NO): YES